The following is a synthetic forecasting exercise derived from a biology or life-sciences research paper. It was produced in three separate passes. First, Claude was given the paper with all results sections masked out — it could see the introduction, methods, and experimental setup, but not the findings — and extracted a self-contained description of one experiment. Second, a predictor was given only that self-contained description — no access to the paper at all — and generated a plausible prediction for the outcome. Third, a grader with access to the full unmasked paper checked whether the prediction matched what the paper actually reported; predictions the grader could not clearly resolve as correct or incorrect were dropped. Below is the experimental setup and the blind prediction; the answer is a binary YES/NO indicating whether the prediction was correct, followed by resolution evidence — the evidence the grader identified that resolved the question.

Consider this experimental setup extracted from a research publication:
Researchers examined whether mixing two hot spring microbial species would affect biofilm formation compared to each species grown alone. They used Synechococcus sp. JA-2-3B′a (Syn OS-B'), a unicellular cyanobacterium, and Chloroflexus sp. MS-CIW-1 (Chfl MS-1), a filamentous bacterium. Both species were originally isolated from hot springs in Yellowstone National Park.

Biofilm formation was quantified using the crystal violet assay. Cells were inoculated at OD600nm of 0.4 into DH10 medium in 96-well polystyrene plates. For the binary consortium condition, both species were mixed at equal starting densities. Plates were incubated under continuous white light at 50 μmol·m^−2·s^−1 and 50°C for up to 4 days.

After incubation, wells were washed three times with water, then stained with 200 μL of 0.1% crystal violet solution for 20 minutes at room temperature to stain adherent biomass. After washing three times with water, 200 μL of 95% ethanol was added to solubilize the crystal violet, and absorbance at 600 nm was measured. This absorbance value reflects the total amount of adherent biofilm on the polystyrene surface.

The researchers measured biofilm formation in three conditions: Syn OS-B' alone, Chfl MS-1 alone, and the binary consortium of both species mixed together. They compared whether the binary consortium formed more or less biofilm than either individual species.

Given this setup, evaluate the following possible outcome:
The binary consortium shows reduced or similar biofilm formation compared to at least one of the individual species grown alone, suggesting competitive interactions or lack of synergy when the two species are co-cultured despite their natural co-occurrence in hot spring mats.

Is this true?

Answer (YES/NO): NO